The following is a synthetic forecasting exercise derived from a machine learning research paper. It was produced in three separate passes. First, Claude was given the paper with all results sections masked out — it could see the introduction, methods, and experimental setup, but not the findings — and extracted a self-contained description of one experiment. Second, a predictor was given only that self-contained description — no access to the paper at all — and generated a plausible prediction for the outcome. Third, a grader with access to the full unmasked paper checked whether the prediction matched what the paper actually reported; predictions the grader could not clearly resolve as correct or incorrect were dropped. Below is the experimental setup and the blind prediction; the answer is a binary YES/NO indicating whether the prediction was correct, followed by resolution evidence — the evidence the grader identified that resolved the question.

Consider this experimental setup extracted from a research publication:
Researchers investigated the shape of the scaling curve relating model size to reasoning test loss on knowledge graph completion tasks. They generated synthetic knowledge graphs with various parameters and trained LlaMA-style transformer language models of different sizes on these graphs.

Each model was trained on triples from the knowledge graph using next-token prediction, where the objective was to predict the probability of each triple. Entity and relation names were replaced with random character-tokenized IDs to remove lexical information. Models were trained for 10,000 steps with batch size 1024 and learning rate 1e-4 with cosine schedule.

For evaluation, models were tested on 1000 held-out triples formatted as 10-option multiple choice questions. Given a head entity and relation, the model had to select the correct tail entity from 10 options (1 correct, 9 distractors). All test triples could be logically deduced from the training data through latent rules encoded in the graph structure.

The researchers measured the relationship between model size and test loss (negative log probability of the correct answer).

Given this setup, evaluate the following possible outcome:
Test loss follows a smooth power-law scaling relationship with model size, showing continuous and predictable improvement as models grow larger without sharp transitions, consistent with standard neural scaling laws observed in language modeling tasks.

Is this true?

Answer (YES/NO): NO